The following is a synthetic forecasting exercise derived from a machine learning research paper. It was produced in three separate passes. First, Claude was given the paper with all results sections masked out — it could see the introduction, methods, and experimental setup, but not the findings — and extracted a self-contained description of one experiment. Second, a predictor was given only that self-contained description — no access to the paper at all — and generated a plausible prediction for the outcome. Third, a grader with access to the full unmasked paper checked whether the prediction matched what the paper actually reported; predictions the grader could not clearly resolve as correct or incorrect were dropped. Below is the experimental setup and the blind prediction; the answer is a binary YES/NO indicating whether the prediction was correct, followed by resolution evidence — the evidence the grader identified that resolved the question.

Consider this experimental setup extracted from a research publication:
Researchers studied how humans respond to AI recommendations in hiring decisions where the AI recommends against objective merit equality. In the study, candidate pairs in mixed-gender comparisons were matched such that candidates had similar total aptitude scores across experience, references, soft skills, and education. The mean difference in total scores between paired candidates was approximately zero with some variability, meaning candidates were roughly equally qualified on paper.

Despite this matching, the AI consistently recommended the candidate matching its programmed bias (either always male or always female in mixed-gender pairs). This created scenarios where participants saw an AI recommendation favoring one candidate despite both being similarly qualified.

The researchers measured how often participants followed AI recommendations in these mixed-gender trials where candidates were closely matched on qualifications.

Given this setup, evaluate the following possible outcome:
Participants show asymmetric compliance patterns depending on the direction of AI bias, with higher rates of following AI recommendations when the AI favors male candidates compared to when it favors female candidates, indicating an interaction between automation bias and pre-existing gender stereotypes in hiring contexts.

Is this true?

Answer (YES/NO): NO